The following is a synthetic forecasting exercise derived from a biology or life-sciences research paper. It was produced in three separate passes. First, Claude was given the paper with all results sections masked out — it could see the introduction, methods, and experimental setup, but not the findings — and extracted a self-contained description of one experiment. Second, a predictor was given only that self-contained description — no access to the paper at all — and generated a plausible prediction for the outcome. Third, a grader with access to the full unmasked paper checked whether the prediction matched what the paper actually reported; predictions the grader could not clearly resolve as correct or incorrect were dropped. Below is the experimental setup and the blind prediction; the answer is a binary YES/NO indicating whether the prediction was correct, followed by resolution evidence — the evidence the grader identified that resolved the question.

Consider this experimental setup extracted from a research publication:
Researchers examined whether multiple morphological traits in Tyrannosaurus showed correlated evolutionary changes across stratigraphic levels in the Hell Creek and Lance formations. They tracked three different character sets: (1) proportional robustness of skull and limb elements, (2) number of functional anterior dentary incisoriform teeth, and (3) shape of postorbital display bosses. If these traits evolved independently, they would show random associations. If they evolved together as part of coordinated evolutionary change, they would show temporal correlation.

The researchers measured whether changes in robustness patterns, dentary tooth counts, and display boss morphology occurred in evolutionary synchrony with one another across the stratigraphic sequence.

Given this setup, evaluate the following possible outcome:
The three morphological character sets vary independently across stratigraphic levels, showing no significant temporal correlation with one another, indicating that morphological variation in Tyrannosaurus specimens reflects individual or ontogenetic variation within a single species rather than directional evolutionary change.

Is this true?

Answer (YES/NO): NO